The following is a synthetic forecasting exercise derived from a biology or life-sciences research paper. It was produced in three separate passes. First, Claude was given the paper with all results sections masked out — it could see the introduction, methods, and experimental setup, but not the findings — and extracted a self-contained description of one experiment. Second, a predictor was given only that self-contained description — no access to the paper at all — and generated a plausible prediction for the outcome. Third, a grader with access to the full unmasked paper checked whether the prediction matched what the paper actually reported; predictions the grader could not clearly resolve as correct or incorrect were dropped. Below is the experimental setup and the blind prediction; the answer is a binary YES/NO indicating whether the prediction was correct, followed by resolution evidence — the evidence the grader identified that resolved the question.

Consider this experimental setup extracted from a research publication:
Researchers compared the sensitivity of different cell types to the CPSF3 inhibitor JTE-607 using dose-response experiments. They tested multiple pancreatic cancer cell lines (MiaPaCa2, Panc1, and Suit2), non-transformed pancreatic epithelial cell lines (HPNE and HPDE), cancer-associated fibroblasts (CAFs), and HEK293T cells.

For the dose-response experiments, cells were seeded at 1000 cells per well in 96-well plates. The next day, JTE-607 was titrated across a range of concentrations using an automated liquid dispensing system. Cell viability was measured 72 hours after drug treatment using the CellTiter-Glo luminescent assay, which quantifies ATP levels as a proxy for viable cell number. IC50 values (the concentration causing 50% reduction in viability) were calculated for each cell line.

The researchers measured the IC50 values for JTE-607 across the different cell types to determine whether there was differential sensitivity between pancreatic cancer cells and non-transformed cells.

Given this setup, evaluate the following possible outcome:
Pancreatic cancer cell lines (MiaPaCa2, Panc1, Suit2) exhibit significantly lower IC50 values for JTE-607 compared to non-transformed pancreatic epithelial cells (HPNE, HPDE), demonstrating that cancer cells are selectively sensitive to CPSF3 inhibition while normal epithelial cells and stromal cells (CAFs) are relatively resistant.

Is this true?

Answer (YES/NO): YES